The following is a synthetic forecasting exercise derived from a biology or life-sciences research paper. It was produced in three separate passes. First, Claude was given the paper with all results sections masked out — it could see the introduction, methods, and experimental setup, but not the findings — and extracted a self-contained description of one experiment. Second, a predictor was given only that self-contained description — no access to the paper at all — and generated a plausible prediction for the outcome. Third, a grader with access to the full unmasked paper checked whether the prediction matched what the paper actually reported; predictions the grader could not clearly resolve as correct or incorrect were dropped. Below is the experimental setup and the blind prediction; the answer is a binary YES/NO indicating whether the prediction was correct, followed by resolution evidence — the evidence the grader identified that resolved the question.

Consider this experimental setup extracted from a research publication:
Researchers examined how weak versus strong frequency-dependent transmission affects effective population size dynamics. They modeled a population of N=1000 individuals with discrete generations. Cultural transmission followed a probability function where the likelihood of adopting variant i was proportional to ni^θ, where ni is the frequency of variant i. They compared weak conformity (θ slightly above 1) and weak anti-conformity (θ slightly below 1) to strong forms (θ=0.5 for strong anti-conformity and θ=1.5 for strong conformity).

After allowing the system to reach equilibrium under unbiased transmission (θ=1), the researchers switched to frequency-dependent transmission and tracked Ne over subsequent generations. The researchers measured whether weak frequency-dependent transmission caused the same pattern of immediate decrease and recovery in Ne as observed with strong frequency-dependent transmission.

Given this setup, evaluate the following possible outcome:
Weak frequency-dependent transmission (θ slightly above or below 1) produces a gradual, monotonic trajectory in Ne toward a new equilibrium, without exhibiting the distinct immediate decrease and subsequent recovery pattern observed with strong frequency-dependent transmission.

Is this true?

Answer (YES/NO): NO